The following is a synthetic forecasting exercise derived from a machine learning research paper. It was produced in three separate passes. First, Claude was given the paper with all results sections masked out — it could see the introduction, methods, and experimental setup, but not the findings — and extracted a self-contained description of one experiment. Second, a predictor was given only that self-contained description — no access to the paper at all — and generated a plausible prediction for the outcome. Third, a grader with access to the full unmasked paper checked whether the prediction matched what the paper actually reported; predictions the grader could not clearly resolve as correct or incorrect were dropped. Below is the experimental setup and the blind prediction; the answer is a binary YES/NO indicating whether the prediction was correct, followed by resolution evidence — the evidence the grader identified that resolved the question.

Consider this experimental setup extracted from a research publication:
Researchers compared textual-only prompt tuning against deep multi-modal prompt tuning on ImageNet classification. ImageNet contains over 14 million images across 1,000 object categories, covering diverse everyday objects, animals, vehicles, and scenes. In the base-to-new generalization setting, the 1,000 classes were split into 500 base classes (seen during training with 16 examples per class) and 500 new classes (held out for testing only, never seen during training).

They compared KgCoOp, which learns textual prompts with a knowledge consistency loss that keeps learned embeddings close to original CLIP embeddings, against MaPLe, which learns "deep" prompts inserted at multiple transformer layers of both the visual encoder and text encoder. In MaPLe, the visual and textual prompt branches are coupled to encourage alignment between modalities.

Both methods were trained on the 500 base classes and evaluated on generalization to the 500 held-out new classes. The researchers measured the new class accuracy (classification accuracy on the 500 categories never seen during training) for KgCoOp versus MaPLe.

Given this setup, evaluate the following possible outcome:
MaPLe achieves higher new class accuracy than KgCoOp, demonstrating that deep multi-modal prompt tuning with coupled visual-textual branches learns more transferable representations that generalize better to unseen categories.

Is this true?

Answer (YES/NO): YES